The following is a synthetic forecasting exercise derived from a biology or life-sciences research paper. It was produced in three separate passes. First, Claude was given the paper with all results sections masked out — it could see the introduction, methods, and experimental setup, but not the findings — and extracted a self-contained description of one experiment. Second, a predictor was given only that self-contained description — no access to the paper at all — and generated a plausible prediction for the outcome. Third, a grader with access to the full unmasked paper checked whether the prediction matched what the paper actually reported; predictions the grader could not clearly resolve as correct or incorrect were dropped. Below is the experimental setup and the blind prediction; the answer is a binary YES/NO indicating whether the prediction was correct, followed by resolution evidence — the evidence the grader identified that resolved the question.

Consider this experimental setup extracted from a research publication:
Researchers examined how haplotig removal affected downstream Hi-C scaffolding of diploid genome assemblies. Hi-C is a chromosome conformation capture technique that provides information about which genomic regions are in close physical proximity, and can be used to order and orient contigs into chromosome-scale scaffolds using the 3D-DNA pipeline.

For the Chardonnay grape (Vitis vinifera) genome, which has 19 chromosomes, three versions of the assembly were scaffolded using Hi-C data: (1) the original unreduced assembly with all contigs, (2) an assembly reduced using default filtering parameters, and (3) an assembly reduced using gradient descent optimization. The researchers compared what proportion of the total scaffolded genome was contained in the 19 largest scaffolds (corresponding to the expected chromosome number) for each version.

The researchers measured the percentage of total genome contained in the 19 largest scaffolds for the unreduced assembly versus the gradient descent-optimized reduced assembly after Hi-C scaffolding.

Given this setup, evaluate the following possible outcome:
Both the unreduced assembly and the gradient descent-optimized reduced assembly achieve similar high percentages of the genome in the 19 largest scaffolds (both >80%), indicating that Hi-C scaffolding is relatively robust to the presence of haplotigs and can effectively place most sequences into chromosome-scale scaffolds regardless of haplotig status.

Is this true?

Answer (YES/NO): NO